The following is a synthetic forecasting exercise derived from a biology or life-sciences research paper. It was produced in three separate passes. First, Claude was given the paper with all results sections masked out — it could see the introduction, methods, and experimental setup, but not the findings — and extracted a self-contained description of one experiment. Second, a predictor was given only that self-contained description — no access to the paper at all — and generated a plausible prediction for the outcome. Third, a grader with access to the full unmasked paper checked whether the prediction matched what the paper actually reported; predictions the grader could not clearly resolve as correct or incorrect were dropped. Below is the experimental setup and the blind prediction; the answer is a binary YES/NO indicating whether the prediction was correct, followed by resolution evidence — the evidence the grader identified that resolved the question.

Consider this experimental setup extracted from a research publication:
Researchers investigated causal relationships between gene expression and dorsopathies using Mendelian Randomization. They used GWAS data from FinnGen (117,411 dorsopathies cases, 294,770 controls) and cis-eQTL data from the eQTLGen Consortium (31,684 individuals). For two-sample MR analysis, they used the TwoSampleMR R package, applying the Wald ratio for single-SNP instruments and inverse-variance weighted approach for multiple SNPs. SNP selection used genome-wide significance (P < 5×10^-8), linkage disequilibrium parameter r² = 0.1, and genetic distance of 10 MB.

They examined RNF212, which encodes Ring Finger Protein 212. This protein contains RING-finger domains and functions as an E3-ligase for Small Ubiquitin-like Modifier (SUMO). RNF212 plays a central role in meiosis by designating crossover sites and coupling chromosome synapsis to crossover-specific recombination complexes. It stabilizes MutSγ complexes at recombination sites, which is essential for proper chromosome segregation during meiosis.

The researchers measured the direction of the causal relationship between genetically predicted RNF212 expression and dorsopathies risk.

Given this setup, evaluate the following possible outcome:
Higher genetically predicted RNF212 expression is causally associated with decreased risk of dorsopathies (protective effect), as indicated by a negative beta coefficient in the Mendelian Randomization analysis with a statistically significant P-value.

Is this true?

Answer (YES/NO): NO